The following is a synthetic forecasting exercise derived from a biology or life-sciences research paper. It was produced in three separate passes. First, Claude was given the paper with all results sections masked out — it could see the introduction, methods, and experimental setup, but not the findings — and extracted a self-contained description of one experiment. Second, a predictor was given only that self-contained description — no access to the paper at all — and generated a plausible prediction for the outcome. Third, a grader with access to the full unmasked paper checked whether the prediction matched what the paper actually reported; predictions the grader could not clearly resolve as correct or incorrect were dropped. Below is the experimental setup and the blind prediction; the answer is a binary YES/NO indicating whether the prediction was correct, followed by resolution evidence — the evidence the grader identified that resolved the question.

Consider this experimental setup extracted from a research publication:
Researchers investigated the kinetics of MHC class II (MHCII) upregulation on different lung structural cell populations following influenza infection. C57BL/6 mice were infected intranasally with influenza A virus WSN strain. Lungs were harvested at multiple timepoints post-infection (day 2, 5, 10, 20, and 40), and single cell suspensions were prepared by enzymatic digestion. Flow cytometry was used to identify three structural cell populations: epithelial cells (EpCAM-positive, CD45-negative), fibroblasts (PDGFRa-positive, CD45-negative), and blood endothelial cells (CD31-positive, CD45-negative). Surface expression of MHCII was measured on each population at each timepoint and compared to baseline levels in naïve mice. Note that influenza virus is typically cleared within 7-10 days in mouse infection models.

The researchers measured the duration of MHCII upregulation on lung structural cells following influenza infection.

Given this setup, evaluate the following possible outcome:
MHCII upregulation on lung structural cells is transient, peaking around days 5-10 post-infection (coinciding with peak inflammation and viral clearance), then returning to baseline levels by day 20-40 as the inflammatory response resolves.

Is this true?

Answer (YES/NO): NO